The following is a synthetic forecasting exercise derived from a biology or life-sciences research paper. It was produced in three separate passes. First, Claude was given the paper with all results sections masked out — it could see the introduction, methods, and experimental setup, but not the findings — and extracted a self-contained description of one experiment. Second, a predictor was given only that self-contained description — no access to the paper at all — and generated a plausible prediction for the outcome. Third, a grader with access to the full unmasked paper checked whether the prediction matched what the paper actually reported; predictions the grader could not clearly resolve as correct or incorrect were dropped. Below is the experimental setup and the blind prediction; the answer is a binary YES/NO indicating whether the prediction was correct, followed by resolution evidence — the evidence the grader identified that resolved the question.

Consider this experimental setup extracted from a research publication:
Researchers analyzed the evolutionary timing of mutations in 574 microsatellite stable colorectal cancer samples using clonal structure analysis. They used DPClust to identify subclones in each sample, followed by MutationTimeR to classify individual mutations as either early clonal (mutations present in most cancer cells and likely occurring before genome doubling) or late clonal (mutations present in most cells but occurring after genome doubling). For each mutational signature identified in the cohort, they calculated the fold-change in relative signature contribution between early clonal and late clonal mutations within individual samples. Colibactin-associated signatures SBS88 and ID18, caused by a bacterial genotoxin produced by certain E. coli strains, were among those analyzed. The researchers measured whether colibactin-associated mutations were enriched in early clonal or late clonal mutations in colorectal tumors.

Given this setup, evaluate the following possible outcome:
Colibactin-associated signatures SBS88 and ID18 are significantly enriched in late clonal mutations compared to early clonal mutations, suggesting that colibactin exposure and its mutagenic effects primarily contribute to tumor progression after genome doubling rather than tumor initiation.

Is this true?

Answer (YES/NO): NO